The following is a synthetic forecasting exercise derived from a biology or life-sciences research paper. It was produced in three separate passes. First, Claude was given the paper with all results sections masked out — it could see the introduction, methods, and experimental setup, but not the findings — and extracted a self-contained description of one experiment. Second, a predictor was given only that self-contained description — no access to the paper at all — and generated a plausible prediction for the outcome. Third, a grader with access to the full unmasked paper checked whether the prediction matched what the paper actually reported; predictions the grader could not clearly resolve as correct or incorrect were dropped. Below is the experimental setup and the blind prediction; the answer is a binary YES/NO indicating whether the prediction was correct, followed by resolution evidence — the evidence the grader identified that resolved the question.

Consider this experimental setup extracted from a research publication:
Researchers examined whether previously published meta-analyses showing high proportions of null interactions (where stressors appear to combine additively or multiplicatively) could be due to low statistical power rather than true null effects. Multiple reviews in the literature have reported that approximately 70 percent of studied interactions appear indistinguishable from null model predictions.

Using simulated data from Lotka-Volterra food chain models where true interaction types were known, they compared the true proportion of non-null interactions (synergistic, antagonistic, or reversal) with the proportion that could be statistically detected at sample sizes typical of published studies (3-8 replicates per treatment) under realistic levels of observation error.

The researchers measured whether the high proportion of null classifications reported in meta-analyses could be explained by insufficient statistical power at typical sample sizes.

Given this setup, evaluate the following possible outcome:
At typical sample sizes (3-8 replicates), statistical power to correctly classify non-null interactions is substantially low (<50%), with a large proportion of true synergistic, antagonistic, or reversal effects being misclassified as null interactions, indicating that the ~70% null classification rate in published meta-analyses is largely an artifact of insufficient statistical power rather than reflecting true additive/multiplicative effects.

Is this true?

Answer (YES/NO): YES